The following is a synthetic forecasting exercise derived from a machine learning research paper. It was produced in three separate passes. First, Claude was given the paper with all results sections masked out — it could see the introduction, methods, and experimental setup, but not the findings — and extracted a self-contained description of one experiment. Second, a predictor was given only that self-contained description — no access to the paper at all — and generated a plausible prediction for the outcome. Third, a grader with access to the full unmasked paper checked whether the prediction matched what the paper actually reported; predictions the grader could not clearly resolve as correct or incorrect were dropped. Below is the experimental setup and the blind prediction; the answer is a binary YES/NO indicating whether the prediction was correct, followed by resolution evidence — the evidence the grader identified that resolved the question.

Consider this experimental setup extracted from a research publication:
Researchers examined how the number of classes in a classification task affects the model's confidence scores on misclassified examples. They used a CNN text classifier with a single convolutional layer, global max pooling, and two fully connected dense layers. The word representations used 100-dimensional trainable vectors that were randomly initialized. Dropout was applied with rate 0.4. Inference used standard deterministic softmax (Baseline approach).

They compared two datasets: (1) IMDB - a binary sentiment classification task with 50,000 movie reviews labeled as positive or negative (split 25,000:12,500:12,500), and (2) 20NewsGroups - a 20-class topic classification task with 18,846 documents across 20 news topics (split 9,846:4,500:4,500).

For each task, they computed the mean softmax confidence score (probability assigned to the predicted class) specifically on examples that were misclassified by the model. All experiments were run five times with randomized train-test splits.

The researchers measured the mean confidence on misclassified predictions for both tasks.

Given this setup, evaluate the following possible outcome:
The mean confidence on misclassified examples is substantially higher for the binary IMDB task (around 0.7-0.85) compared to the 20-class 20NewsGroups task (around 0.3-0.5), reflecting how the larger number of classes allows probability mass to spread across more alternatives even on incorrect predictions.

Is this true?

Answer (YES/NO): NO